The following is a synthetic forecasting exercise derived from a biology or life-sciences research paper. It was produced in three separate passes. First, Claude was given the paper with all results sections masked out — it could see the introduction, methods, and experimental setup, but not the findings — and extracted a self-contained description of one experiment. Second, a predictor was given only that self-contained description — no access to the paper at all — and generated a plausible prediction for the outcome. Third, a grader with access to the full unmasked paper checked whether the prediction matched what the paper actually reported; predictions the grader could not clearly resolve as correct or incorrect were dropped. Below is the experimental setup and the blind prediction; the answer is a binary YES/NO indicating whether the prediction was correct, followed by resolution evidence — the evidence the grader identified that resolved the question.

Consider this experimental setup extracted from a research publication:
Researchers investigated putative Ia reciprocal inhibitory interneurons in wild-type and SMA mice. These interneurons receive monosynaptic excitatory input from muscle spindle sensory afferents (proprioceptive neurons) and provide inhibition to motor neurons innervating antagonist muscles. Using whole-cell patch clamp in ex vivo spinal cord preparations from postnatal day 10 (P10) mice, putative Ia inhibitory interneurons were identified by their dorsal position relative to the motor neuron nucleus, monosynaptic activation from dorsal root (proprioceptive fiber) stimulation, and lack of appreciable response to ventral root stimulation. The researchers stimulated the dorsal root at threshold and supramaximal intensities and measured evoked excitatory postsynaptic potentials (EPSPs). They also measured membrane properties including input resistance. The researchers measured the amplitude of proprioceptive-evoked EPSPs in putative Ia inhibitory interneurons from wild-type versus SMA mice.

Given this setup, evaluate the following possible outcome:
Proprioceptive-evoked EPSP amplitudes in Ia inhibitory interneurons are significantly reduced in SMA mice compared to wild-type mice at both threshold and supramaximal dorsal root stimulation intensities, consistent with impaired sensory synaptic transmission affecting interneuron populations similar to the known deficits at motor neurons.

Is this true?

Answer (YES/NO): YES